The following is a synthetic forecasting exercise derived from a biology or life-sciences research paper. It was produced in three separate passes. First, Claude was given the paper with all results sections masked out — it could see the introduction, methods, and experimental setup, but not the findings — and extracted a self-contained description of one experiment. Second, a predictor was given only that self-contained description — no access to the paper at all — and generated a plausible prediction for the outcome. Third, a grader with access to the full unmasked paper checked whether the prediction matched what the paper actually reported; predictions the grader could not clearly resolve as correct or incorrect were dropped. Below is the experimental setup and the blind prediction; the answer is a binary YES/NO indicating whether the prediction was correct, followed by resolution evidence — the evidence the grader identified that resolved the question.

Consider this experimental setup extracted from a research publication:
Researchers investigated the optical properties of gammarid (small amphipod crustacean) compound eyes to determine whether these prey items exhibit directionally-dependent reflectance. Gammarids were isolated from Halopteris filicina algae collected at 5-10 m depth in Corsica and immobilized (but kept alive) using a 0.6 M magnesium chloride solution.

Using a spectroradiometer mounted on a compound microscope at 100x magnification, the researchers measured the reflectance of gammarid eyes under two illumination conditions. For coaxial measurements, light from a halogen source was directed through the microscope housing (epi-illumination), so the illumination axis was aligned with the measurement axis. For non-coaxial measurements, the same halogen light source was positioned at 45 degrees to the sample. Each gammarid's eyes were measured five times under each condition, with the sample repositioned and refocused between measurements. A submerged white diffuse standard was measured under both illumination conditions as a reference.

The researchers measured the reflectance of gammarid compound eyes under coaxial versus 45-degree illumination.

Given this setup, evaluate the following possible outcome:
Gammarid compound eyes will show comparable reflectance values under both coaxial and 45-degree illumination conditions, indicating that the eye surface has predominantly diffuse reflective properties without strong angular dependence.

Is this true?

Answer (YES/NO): NO